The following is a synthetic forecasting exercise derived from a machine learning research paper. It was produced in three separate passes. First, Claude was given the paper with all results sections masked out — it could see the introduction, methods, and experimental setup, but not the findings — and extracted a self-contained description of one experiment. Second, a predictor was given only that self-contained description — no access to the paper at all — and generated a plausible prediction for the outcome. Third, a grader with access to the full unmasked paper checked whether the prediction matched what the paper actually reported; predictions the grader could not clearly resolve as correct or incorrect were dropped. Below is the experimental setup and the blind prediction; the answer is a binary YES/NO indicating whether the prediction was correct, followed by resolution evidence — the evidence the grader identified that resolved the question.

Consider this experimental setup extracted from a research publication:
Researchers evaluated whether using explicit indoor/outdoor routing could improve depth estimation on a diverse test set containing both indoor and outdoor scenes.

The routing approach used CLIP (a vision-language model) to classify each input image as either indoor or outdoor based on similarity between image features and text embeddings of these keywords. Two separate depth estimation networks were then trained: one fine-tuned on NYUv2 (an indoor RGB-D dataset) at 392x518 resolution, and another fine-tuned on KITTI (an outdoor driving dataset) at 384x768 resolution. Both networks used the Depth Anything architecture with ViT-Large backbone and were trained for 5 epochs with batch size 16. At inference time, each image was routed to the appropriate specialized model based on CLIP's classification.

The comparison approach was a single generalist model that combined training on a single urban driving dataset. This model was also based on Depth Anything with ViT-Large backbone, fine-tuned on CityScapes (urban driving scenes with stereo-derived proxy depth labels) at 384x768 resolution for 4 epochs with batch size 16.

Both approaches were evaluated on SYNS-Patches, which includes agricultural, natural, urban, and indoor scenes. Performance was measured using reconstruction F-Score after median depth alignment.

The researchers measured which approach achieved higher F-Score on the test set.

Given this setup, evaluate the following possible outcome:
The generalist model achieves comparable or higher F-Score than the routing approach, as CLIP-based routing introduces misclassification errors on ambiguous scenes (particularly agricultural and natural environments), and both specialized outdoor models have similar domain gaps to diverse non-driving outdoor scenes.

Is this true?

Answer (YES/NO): YES